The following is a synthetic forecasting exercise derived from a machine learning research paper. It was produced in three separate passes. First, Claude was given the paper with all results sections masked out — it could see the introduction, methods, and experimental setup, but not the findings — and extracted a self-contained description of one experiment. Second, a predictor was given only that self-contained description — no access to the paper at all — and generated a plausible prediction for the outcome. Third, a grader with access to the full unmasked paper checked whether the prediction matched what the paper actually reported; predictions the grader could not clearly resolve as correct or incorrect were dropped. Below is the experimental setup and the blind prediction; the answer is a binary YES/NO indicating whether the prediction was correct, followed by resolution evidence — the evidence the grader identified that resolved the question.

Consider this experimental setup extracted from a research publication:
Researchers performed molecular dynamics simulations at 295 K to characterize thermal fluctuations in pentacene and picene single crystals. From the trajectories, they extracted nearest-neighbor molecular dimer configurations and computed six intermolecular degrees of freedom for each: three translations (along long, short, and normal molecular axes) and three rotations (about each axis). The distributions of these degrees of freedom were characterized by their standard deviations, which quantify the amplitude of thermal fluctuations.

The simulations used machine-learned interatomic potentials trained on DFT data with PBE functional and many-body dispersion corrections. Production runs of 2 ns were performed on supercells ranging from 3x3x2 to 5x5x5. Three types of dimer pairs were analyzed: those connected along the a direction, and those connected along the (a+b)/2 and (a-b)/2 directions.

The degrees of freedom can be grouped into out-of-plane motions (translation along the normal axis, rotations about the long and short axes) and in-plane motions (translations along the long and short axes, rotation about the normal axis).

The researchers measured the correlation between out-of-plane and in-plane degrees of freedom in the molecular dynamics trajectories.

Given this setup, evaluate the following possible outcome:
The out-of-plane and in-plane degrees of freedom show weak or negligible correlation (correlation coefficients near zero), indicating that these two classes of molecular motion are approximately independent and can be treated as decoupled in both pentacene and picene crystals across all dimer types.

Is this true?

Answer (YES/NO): YES